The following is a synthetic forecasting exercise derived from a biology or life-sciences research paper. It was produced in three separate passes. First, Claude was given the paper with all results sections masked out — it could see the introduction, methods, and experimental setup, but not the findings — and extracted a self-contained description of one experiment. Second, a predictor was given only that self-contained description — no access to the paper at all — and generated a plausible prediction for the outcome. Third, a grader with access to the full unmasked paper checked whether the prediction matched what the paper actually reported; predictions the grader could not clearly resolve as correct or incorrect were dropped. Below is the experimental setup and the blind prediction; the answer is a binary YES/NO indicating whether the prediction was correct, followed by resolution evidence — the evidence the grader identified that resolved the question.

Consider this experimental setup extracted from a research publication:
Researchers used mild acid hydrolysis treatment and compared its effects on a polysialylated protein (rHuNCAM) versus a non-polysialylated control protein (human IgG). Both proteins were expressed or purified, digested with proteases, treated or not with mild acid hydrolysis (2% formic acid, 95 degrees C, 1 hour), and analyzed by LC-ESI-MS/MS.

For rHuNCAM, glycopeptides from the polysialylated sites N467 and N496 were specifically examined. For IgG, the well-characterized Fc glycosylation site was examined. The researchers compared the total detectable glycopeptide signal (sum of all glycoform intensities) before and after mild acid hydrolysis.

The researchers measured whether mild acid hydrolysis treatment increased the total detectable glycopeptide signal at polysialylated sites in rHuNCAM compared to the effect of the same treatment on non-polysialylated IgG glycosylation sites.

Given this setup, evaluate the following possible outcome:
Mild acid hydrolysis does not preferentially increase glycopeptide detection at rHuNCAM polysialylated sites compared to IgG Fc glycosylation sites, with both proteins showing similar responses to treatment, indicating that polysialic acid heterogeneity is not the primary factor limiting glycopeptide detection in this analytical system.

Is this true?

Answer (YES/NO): NO